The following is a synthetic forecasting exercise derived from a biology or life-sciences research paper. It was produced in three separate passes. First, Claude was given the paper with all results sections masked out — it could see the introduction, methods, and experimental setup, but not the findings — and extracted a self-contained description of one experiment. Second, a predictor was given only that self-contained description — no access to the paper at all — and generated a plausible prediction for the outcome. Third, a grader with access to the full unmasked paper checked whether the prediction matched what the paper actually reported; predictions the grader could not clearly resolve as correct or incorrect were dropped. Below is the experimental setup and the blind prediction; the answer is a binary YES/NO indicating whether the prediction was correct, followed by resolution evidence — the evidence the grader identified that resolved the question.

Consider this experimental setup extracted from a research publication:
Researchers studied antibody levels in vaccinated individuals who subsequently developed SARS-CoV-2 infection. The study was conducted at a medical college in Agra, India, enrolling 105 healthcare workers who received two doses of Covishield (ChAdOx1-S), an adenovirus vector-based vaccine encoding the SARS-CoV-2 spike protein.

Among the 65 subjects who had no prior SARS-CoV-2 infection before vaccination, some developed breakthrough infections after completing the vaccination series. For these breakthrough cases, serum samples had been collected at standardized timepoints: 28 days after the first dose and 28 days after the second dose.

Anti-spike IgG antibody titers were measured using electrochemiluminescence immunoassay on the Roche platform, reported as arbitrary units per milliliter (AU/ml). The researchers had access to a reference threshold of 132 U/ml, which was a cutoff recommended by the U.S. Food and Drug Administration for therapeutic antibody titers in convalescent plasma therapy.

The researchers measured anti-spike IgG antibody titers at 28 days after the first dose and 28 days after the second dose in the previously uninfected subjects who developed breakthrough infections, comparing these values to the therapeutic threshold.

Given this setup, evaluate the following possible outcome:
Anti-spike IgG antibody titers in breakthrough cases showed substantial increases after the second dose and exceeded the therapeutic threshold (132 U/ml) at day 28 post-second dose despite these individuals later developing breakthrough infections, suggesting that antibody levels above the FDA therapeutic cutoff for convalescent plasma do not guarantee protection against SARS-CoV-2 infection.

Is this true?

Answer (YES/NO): NO